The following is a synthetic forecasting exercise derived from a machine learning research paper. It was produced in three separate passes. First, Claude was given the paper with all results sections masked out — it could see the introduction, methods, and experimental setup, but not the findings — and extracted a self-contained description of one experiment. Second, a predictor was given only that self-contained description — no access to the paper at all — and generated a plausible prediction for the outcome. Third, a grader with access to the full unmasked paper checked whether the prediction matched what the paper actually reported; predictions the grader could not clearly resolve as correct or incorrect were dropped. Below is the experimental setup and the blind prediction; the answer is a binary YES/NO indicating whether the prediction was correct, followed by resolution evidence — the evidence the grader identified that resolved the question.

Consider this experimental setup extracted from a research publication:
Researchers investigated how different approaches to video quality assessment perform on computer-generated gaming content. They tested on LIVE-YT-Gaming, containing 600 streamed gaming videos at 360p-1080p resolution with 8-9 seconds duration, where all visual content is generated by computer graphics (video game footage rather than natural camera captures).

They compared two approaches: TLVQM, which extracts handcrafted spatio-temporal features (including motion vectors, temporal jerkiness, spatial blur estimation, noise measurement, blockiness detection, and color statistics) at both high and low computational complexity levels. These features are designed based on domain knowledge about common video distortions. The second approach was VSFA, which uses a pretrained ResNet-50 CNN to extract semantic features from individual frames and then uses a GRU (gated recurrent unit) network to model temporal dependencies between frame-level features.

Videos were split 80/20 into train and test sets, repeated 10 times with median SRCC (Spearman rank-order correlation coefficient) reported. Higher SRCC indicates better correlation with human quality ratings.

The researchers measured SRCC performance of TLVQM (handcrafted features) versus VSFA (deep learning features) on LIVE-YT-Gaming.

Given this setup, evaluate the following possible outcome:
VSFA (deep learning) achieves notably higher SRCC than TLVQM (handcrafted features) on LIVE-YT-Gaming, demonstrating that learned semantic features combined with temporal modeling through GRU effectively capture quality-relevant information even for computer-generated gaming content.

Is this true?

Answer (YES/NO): NO